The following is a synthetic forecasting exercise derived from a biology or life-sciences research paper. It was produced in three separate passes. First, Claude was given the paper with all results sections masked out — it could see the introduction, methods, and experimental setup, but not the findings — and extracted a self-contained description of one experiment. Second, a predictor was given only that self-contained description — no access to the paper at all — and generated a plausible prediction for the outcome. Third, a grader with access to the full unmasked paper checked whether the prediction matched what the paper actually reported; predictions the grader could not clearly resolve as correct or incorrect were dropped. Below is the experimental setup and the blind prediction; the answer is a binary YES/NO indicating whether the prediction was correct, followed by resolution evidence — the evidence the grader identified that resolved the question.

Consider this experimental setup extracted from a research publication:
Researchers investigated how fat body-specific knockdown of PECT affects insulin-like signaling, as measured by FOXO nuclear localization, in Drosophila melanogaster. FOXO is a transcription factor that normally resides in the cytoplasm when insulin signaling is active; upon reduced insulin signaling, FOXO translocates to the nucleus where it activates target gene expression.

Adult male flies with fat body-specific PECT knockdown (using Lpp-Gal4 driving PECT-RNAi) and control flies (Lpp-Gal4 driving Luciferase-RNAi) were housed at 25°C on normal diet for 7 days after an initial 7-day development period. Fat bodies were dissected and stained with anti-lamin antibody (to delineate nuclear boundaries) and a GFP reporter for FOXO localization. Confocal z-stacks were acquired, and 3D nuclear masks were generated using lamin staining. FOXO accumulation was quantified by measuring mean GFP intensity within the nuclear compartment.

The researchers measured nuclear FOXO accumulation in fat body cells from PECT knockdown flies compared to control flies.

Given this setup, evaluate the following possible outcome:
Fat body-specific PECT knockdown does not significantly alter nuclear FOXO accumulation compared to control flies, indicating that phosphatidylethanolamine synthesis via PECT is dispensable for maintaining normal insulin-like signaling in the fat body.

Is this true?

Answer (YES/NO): NO